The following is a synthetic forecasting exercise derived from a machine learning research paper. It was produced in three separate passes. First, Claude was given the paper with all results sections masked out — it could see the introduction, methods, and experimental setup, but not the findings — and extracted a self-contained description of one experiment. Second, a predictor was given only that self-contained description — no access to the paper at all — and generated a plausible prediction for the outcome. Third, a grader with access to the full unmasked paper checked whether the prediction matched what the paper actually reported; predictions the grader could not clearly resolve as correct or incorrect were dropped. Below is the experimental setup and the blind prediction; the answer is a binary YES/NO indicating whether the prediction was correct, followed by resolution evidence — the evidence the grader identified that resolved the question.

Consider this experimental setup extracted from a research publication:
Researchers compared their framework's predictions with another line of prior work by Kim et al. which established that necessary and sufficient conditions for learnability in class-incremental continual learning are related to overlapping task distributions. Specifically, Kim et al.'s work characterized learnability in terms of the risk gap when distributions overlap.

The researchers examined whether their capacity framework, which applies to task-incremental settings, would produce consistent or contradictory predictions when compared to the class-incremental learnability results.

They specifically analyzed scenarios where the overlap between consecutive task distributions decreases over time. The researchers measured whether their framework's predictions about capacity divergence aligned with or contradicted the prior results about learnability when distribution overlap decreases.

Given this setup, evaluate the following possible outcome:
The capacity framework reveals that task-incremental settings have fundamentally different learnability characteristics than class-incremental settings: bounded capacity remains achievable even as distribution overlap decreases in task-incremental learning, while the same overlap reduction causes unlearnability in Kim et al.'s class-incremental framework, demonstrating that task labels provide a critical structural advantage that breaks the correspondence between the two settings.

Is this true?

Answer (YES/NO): NO